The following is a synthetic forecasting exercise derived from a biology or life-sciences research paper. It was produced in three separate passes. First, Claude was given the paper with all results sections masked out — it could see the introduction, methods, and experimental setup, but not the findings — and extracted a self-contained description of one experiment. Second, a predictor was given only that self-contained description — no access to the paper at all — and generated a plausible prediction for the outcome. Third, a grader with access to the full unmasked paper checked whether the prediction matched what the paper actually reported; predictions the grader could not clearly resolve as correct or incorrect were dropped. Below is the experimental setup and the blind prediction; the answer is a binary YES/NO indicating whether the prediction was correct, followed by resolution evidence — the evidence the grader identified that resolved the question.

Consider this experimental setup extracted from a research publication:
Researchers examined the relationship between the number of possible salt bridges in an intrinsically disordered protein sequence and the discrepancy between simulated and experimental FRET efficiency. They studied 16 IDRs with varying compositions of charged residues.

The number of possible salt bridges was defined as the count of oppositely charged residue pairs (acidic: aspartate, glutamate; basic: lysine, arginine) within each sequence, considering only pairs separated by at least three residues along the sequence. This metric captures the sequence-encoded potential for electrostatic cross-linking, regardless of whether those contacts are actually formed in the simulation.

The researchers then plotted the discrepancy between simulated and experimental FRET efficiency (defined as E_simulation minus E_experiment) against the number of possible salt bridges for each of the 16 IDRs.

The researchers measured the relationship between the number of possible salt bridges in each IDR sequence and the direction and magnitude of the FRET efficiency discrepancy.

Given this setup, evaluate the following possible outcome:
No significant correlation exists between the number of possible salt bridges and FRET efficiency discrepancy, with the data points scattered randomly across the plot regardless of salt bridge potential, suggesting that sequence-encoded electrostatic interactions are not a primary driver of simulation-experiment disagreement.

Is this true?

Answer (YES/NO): NO